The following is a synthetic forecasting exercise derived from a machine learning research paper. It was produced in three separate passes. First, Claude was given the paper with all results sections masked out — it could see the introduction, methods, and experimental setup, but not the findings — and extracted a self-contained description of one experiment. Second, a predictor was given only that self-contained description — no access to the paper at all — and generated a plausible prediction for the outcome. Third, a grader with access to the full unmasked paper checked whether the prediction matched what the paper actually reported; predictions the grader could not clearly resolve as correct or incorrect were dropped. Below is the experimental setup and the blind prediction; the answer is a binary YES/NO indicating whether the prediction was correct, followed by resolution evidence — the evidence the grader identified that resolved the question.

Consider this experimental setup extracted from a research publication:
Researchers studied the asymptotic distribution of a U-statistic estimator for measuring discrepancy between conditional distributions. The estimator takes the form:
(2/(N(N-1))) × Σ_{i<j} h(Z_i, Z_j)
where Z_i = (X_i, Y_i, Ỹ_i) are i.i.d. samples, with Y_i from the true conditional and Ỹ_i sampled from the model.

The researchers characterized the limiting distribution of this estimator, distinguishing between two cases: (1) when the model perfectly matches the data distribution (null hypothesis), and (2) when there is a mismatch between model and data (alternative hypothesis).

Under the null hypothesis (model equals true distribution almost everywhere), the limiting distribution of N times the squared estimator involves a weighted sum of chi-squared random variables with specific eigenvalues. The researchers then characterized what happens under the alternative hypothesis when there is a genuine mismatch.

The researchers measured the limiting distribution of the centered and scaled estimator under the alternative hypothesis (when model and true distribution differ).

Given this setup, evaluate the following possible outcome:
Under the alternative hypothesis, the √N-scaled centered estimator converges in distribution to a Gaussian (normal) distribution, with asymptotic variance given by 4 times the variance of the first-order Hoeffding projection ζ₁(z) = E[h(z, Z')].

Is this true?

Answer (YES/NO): YES